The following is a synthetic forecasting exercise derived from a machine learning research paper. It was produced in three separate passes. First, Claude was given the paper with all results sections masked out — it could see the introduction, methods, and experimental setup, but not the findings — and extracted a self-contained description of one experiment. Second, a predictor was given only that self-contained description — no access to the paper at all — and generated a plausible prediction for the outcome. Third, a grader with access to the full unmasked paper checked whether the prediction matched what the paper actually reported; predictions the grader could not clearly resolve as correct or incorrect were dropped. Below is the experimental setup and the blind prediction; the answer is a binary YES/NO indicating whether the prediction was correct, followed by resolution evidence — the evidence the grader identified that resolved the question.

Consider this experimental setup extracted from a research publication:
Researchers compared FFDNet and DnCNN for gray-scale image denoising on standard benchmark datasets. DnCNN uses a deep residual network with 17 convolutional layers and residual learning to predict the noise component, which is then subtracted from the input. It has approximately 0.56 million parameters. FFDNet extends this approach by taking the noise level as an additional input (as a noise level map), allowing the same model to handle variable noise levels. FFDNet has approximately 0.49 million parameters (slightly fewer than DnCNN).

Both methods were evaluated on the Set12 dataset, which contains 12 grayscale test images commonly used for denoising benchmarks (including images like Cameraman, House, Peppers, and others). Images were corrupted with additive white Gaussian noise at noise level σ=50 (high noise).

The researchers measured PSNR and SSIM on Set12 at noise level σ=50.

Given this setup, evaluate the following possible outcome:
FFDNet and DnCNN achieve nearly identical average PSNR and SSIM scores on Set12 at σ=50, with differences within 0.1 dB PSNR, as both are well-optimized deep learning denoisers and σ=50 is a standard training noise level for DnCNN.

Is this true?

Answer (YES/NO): NO